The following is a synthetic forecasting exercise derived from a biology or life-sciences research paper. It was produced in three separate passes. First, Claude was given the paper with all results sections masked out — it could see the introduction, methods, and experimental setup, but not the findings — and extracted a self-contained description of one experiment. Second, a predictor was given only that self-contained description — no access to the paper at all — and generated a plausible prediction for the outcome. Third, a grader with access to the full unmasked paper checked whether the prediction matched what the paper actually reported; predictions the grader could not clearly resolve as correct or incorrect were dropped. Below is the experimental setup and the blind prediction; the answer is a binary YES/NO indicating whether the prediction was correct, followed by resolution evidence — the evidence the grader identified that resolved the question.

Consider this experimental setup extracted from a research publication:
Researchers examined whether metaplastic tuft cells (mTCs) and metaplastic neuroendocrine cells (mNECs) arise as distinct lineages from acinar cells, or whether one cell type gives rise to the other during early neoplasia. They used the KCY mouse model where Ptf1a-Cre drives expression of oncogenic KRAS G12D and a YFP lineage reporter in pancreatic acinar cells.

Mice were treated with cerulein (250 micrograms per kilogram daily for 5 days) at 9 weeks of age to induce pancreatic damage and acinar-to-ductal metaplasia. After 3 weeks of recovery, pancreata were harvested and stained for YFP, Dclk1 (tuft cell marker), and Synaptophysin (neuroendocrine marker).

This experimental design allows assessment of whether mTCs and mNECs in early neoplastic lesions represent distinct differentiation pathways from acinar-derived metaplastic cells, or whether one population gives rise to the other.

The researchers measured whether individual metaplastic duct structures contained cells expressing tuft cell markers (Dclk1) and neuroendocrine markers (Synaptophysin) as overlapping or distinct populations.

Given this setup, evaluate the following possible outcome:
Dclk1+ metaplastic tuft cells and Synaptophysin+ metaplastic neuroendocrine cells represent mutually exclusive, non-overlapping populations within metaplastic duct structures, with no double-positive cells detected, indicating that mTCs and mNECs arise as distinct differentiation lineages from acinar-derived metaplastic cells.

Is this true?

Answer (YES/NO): YES